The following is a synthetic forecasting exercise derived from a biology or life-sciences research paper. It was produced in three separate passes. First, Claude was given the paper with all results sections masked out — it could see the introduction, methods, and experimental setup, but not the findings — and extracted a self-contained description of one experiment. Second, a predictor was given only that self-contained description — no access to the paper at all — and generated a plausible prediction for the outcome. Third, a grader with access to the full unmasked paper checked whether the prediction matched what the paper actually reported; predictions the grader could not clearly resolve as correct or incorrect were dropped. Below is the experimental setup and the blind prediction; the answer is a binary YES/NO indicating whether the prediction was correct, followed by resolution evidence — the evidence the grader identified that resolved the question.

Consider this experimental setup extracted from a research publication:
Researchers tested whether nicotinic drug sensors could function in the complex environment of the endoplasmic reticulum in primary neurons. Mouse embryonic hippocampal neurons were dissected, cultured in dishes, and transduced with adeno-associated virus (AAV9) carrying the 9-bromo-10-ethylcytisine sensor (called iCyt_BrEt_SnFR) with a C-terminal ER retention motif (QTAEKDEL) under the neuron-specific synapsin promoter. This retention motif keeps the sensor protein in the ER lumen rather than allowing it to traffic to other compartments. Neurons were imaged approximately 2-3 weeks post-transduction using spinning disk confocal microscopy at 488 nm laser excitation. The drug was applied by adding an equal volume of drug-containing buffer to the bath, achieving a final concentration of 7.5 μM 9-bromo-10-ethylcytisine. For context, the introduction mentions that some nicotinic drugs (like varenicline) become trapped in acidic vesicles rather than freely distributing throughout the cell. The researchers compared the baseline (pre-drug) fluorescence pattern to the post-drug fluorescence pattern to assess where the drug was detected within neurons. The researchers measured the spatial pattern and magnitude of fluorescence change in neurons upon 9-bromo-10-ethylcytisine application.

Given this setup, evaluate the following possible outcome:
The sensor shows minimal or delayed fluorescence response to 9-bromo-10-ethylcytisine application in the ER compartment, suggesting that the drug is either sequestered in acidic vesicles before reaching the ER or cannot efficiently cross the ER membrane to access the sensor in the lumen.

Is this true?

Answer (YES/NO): NO